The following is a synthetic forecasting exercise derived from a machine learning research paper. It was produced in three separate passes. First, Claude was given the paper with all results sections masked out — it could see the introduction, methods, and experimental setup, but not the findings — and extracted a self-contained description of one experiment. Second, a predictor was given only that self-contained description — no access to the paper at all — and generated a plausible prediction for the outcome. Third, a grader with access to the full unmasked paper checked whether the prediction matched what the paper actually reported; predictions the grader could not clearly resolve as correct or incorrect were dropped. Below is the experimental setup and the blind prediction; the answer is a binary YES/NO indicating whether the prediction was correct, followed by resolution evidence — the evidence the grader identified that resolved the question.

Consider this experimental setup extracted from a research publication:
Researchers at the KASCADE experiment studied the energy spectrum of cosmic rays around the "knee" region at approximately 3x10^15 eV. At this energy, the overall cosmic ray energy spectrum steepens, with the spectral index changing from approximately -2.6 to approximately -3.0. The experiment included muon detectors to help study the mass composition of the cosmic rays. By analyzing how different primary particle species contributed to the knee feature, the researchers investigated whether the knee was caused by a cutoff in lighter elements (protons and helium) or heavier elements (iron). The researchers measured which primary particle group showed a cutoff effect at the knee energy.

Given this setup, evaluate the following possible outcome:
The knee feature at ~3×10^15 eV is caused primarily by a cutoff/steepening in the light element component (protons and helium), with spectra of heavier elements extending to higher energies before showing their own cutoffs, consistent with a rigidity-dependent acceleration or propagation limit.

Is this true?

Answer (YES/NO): YES